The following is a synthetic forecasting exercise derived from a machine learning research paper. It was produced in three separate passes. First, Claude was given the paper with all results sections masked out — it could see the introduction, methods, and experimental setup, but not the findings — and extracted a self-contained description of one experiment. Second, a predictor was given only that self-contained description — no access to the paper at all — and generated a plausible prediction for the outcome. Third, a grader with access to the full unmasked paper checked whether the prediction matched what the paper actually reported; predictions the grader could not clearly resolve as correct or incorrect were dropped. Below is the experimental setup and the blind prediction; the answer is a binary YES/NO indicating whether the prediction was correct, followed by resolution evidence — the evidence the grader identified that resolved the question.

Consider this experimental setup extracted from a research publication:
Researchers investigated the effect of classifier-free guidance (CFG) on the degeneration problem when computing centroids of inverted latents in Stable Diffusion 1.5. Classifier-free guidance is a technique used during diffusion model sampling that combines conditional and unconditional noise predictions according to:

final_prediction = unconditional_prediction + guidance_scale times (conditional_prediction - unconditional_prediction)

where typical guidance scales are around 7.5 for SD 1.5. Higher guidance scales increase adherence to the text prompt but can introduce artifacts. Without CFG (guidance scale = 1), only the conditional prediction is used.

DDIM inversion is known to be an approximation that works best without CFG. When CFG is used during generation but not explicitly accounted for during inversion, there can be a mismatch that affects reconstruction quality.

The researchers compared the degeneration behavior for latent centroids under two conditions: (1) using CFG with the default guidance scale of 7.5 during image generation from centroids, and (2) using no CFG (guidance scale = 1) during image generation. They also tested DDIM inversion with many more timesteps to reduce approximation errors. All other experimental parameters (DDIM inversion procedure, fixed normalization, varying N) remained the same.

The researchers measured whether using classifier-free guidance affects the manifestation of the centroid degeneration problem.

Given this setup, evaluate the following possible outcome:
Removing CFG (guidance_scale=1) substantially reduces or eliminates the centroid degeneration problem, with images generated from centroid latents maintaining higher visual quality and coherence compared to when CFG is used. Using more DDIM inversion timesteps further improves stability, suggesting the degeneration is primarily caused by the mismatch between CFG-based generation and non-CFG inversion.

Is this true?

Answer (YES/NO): NO